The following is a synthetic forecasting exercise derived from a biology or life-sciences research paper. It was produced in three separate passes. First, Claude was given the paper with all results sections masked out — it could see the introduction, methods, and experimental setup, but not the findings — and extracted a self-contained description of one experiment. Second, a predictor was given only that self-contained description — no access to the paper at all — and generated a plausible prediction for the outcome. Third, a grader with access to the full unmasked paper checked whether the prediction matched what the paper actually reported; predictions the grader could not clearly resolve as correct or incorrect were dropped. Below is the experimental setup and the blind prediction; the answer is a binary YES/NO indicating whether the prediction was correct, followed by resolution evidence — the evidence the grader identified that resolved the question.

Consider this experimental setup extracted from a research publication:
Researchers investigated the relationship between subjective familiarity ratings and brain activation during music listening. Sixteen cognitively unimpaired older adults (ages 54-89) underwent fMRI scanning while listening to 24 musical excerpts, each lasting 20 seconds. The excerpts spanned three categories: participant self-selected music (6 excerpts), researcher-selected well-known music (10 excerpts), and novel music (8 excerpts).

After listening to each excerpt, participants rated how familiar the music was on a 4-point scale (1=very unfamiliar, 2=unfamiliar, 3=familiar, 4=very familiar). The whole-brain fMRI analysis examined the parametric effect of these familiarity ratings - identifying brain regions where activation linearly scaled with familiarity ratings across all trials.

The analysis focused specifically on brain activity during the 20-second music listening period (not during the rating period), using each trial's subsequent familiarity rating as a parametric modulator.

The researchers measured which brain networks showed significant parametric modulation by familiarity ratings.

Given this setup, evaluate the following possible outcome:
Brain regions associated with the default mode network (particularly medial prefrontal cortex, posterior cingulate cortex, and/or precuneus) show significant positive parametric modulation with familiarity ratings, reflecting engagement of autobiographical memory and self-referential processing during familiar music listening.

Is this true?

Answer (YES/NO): NO